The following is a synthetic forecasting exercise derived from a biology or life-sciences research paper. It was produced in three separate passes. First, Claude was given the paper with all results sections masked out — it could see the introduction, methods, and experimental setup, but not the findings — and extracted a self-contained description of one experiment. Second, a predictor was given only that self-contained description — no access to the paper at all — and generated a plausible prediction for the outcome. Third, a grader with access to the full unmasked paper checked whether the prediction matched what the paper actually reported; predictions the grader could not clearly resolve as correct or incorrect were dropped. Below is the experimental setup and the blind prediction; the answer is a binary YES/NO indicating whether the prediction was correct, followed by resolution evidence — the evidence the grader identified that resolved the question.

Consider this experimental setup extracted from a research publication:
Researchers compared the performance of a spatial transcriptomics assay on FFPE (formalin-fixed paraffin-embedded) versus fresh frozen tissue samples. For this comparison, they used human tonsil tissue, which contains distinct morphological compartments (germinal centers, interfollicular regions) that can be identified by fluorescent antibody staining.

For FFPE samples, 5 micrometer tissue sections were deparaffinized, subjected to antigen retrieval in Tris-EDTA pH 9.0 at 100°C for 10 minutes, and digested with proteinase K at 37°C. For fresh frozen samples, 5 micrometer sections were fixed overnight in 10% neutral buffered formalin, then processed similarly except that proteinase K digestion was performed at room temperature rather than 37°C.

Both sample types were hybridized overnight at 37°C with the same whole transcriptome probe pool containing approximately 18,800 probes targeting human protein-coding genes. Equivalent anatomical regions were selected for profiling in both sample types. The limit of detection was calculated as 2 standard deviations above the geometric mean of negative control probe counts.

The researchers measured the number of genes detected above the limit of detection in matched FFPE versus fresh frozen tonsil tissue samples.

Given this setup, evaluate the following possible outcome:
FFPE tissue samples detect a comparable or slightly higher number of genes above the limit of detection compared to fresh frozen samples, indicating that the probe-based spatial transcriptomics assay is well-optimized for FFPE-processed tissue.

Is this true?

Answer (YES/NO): YES